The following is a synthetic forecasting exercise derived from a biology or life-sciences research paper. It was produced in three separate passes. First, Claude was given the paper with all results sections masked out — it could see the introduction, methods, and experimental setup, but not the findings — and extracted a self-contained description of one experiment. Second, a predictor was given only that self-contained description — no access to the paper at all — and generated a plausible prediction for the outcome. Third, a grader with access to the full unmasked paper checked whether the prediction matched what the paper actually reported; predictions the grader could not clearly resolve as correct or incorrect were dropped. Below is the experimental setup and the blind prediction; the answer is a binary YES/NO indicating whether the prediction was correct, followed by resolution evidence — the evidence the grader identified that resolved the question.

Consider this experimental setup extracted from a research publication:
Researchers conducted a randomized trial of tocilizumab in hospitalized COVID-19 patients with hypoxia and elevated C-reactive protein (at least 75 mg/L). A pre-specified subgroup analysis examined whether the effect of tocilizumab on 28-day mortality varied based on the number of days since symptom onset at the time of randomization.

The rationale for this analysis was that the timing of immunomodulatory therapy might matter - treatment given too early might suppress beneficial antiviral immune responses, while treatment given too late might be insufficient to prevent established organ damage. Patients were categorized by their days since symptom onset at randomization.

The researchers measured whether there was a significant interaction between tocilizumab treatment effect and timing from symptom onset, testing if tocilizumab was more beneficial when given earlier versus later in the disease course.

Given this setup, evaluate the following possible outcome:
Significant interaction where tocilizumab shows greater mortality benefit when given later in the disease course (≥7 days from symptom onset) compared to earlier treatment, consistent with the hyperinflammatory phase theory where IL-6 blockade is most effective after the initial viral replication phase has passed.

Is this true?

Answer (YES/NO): NO